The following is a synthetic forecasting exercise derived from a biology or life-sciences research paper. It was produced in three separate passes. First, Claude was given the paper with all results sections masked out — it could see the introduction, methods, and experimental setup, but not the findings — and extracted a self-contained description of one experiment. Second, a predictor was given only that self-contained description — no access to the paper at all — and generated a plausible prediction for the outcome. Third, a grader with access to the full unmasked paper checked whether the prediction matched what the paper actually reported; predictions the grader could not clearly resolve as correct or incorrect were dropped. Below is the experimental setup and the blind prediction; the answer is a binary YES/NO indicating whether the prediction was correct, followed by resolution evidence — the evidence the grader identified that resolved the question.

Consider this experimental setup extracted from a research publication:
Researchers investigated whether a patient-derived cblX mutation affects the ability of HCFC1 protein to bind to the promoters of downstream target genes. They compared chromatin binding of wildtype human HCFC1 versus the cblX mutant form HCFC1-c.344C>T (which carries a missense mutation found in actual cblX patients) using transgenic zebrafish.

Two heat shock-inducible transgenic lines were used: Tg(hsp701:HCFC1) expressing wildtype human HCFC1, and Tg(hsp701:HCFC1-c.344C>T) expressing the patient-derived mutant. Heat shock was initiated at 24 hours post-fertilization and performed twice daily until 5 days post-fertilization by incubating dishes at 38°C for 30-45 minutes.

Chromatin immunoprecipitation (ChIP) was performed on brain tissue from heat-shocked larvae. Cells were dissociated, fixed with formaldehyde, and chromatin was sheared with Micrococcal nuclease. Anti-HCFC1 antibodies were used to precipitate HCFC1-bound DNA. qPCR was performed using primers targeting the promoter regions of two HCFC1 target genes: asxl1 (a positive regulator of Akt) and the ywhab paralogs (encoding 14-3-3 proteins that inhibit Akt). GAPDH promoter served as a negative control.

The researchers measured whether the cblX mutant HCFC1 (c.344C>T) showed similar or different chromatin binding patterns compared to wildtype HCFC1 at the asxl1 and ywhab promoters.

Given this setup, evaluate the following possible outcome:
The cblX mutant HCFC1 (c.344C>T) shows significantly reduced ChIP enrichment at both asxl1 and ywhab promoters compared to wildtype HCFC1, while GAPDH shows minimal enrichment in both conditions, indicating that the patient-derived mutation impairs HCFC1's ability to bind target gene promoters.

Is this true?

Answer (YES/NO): NO